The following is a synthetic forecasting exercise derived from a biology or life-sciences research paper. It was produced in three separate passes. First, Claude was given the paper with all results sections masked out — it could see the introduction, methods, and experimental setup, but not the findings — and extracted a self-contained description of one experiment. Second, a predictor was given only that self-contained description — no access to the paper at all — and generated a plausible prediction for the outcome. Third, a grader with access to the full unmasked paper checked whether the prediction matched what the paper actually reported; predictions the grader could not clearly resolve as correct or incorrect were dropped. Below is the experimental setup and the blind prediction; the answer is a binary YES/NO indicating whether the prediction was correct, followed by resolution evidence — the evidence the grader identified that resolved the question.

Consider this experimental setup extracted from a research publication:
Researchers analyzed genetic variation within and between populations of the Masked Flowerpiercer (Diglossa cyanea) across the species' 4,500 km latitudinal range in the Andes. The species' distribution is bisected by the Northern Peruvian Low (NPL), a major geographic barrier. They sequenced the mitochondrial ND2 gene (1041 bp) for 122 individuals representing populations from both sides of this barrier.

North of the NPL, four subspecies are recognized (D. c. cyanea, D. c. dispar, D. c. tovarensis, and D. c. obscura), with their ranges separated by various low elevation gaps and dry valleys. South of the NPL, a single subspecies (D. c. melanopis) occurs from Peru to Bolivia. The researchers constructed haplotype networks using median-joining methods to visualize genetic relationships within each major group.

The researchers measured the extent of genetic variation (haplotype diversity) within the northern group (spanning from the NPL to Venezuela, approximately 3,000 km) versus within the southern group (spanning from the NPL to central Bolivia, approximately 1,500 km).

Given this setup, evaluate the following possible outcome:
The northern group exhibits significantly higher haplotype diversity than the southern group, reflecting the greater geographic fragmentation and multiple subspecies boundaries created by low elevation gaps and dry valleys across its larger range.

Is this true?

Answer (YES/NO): NO